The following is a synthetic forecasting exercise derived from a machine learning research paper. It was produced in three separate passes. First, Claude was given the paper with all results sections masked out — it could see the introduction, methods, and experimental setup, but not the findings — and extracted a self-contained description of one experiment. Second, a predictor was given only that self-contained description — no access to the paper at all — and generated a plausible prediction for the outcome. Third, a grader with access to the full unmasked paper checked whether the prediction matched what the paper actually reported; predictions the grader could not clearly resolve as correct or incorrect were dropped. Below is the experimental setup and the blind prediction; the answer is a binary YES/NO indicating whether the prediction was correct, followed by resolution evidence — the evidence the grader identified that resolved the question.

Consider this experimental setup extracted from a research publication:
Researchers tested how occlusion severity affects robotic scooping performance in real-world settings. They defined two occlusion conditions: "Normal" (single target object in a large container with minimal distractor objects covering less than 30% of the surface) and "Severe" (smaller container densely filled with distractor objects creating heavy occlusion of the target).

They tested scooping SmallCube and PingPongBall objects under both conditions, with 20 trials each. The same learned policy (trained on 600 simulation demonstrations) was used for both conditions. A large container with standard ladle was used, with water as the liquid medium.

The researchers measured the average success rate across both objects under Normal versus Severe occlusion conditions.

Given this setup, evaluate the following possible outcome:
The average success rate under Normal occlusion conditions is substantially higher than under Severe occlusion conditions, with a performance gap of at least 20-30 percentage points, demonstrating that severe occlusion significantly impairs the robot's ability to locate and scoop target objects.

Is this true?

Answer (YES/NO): YES